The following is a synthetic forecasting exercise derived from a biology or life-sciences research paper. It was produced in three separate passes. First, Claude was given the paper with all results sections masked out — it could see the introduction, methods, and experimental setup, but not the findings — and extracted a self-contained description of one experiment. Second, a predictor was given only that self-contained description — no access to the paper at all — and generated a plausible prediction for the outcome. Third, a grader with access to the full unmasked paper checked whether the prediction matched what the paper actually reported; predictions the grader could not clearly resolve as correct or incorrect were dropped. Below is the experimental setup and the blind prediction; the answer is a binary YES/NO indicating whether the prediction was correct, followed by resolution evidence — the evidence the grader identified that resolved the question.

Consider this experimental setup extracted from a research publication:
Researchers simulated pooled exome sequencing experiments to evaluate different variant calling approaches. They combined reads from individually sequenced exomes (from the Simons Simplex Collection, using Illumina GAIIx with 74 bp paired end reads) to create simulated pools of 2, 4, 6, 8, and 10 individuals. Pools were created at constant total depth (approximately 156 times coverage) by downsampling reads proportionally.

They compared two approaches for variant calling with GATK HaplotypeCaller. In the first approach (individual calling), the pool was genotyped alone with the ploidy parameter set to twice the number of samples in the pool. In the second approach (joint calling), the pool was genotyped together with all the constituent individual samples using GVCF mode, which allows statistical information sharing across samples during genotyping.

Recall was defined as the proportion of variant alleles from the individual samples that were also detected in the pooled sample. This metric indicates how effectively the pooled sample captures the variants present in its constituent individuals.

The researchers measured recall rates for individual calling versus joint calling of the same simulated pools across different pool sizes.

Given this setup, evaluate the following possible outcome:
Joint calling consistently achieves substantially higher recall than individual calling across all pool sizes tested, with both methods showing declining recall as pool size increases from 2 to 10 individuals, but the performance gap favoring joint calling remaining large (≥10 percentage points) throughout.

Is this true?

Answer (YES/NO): NO